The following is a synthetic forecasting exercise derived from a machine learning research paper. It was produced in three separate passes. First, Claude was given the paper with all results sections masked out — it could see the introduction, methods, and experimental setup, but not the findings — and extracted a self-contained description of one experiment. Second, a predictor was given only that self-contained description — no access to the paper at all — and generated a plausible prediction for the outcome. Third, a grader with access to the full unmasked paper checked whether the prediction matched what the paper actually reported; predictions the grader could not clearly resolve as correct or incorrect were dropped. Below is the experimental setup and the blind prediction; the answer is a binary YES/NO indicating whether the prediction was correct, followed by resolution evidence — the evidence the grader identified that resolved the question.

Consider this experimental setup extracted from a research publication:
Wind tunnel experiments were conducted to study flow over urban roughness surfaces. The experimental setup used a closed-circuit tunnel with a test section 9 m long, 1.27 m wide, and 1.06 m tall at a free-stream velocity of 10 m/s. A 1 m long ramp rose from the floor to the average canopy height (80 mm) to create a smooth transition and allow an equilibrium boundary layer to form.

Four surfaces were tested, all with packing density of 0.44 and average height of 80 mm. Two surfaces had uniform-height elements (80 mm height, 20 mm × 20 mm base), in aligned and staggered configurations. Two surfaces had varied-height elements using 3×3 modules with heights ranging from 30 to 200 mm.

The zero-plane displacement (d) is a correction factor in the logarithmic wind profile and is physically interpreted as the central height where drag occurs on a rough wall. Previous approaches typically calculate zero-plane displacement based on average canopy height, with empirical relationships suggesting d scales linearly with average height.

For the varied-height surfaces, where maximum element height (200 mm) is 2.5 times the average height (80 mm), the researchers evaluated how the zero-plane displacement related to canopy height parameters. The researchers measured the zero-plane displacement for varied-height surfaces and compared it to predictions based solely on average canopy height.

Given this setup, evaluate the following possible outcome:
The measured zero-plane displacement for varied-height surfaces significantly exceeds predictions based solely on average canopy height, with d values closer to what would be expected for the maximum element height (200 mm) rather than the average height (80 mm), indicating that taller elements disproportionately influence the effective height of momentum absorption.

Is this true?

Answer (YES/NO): YES